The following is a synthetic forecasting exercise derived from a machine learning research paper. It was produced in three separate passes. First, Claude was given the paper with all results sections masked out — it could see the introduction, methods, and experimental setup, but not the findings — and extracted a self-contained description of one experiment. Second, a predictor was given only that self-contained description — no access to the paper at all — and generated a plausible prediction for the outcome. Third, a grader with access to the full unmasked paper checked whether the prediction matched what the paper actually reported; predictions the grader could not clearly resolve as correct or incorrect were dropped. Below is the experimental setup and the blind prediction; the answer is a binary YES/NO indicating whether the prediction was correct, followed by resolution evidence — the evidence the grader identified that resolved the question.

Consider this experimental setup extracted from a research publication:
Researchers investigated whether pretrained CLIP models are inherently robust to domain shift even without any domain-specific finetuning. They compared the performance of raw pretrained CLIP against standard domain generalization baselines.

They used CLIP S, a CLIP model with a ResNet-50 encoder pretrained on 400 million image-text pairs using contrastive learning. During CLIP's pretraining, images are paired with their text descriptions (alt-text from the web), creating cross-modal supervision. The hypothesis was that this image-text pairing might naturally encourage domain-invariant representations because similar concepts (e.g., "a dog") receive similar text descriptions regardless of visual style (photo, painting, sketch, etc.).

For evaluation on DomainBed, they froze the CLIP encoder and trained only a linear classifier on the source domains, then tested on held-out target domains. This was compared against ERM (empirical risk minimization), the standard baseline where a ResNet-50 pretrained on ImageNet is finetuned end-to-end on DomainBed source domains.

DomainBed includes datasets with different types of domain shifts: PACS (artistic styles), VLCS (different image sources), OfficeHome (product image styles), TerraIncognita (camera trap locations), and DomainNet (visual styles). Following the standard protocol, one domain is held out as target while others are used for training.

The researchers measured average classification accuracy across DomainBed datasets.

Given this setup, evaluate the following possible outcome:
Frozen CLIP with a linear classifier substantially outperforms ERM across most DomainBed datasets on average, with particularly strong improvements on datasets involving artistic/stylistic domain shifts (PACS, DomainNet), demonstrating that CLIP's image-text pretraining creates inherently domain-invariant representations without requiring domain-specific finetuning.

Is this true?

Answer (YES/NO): YES